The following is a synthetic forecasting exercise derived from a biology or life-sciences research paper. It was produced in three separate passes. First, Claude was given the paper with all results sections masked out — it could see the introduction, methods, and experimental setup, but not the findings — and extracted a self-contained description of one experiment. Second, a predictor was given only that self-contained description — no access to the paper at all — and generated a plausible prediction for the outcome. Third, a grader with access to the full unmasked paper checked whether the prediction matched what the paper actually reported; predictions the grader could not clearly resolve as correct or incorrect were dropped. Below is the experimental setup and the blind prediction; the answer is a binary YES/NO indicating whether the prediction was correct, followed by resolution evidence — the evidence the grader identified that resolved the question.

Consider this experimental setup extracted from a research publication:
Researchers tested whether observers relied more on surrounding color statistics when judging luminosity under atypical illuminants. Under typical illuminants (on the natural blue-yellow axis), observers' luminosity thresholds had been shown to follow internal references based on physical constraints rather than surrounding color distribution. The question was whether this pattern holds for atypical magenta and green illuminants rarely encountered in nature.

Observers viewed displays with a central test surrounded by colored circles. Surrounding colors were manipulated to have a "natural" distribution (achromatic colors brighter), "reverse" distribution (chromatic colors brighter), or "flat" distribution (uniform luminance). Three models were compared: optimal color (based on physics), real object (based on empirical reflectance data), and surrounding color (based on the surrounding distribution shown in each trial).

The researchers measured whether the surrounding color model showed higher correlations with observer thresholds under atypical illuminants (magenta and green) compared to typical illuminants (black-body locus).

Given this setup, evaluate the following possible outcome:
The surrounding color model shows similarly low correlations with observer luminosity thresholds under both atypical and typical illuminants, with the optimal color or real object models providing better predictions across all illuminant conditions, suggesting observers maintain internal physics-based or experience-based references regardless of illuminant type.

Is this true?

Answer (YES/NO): NO